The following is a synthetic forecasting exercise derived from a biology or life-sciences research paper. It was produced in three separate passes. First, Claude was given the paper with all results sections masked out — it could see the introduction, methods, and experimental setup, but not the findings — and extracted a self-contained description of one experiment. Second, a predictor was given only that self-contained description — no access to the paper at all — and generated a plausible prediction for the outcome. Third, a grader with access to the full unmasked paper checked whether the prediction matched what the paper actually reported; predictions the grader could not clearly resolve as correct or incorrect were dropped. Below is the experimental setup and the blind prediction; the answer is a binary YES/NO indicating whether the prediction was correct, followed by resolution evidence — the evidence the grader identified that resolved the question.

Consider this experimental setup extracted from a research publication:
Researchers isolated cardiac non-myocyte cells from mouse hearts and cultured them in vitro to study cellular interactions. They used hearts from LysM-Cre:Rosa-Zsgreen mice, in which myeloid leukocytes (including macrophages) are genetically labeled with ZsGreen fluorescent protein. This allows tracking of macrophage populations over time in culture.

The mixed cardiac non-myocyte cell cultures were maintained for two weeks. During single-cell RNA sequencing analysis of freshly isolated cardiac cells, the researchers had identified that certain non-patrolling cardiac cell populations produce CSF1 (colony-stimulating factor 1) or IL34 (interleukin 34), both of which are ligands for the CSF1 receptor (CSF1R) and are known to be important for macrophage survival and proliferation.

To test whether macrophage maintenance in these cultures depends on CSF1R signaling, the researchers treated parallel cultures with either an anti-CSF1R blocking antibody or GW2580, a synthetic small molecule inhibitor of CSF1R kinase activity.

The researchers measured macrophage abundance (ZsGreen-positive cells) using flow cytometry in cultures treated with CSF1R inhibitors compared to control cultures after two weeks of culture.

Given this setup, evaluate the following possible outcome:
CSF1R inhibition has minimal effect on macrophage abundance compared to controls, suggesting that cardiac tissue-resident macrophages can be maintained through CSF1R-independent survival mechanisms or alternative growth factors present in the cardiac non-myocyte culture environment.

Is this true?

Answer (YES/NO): NO